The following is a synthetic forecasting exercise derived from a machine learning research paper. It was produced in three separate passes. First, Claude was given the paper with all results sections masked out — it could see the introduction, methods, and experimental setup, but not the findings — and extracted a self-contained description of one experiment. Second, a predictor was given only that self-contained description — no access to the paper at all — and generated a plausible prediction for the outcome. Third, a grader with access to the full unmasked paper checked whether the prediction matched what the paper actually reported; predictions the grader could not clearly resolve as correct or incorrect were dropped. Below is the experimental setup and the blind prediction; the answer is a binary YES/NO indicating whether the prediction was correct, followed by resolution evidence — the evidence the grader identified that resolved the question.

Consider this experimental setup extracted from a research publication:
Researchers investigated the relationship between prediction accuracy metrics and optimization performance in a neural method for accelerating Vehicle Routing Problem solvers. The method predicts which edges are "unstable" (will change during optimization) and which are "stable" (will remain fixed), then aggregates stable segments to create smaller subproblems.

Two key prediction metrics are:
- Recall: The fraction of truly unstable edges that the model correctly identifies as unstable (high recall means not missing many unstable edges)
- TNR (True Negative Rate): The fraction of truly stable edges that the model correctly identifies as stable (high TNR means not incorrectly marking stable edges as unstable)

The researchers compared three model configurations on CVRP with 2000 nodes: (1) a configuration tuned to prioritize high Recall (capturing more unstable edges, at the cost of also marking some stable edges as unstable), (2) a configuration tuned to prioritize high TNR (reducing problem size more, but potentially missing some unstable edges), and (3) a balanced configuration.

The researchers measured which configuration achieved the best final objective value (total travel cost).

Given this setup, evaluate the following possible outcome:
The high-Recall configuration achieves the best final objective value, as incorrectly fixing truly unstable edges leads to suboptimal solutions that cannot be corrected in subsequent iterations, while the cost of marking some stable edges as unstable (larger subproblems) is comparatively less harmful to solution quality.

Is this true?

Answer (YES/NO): NO